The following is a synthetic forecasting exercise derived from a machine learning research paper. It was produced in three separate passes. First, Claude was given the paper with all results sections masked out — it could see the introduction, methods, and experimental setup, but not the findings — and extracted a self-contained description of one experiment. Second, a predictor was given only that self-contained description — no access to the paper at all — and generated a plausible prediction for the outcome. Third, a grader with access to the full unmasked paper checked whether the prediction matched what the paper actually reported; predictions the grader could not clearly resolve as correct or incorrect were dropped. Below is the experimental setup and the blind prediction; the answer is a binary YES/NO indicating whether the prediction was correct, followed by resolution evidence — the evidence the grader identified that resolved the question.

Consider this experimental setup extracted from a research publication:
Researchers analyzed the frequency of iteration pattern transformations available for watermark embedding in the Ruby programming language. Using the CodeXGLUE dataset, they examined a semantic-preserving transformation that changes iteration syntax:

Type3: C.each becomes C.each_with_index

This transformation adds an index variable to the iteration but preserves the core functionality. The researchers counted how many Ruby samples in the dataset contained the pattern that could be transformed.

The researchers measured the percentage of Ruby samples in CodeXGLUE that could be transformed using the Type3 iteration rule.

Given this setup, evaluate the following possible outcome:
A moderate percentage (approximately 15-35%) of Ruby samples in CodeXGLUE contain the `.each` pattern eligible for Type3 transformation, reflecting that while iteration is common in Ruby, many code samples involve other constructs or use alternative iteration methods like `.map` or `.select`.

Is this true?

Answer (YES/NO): YES